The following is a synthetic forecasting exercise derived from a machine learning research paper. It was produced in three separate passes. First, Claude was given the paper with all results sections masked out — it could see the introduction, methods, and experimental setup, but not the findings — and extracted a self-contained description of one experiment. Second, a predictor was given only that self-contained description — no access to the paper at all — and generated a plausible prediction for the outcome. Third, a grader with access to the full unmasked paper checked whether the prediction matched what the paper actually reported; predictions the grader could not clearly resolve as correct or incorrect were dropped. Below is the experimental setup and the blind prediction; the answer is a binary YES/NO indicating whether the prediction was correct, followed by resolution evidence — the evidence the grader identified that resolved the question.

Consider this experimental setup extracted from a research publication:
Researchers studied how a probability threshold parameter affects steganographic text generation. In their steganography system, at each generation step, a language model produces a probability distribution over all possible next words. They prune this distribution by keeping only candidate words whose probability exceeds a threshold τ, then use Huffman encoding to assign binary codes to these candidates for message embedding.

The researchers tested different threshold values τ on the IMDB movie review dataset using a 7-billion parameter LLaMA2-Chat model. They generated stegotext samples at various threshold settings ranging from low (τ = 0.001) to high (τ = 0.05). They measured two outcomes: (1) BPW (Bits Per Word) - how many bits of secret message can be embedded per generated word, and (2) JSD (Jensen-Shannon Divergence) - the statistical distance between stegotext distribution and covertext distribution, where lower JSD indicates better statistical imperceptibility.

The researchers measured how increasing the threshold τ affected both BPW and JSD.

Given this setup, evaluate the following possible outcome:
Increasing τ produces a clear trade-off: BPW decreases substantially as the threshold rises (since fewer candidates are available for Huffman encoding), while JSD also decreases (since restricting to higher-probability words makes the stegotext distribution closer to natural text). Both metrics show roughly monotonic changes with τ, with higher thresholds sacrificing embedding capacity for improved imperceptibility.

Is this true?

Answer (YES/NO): YES